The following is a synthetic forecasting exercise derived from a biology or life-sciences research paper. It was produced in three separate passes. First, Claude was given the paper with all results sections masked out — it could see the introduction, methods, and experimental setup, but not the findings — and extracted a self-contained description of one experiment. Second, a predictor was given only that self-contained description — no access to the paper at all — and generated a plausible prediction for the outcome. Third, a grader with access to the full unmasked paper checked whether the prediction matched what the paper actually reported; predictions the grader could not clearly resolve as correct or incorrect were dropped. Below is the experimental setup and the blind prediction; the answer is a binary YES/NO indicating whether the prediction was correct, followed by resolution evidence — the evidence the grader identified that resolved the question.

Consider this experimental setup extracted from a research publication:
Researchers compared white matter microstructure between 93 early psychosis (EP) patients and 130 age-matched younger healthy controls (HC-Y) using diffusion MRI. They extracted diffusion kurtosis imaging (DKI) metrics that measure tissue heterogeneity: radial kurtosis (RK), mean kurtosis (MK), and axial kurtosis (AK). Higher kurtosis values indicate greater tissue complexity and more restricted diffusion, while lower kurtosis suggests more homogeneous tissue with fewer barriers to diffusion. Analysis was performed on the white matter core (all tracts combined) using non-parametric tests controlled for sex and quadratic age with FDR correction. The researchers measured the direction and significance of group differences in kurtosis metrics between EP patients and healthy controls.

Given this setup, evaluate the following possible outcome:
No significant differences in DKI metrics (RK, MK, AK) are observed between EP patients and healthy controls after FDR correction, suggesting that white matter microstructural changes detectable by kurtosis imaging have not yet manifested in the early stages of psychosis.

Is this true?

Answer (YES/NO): NO